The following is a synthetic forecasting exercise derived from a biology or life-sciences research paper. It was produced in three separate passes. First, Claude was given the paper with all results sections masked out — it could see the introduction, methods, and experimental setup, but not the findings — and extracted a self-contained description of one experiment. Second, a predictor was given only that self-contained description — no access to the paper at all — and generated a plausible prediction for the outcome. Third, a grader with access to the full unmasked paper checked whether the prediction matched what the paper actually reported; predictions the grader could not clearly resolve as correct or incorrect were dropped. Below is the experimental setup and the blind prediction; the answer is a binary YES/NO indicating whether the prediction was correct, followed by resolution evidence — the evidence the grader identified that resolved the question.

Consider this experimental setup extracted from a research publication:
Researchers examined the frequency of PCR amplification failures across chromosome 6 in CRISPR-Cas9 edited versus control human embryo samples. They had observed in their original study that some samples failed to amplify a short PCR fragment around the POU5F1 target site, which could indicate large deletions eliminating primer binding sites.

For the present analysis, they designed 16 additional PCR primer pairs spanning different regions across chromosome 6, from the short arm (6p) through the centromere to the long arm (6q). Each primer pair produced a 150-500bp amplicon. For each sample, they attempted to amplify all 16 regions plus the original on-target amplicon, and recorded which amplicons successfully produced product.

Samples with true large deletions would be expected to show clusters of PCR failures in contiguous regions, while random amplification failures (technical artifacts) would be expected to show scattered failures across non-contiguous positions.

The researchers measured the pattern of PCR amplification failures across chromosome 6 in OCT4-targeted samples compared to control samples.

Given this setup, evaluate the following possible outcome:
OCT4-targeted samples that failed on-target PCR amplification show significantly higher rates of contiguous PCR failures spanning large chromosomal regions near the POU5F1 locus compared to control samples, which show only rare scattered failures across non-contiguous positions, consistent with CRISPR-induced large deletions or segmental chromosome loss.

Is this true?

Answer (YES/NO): YES